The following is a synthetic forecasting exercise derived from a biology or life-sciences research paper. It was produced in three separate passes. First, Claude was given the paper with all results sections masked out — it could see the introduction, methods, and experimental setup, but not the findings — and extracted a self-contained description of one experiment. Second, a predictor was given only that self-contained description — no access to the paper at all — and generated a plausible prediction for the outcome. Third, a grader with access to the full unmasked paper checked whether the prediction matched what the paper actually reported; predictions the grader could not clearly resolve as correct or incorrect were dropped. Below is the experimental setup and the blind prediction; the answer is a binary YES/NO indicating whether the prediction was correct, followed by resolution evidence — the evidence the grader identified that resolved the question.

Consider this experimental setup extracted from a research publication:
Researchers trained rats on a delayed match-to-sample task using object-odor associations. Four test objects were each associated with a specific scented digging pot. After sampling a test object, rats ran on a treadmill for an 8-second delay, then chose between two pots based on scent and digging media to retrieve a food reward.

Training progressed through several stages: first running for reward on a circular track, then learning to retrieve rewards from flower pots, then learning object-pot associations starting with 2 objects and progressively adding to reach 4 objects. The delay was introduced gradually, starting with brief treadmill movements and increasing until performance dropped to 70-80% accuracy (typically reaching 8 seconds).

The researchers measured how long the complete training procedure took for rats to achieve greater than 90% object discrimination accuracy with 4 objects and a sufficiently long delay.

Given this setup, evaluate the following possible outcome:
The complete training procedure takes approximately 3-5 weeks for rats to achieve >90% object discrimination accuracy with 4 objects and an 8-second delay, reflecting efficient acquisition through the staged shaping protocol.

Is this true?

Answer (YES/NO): NO